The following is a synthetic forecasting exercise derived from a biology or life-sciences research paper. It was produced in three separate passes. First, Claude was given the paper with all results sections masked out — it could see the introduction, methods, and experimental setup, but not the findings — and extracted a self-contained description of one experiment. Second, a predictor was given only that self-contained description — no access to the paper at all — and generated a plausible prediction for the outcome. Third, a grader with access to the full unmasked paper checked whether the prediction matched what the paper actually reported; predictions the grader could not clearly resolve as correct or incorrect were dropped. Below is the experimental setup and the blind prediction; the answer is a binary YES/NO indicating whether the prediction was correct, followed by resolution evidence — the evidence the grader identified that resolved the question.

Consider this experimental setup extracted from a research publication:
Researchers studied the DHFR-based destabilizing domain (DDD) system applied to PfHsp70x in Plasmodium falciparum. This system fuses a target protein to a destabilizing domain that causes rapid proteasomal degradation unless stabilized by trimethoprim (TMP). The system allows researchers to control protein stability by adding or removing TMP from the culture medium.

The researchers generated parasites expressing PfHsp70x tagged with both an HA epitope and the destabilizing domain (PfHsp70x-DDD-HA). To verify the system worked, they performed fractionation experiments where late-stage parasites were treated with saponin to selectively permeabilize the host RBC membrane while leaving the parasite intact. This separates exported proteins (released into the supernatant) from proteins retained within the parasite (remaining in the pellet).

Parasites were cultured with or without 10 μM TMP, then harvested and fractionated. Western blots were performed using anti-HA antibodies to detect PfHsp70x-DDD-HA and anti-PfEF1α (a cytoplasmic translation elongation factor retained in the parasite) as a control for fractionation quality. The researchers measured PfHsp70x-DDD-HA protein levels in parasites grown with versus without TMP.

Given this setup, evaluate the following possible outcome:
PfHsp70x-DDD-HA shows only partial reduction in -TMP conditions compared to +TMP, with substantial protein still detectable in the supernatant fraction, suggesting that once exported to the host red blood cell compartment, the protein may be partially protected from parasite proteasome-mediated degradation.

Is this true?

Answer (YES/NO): NO